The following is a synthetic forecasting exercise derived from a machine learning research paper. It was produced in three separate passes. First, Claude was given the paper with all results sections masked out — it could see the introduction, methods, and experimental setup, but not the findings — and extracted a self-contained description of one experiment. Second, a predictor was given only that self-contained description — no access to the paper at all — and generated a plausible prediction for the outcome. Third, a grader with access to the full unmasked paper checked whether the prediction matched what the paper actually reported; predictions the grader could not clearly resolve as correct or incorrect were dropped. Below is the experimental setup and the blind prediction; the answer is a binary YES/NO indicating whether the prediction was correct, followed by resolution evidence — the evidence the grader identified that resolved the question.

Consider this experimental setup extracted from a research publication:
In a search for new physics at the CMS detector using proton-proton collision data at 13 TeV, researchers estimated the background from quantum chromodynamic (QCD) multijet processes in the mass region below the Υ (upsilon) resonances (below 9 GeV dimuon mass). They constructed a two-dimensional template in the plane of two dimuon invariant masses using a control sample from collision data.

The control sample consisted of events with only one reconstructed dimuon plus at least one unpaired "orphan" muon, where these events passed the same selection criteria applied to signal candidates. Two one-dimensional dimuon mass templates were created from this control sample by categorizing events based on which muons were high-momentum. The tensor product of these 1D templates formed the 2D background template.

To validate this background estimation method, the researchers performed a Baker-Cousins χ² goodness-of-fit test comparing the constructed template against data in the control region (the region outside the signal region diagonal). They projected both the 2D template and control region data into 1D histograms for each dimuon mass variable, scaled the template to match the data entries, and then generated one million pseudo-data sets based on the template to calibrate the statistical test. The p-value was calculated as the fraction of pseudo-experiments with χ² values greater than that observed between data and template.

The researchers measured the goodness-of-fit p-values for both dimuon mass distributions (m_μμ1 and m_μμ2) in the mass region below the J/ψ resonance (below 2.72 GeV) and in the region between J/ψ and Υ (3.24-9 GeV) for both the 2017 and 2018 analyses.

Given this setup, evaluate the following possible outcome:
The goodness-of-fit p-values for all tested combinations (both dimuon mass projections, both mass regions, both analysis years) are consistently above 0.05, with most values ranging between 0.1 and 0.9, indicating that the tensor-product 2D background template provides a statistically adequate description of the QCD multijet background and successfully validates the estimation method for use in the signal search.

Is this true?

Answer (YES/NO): NO